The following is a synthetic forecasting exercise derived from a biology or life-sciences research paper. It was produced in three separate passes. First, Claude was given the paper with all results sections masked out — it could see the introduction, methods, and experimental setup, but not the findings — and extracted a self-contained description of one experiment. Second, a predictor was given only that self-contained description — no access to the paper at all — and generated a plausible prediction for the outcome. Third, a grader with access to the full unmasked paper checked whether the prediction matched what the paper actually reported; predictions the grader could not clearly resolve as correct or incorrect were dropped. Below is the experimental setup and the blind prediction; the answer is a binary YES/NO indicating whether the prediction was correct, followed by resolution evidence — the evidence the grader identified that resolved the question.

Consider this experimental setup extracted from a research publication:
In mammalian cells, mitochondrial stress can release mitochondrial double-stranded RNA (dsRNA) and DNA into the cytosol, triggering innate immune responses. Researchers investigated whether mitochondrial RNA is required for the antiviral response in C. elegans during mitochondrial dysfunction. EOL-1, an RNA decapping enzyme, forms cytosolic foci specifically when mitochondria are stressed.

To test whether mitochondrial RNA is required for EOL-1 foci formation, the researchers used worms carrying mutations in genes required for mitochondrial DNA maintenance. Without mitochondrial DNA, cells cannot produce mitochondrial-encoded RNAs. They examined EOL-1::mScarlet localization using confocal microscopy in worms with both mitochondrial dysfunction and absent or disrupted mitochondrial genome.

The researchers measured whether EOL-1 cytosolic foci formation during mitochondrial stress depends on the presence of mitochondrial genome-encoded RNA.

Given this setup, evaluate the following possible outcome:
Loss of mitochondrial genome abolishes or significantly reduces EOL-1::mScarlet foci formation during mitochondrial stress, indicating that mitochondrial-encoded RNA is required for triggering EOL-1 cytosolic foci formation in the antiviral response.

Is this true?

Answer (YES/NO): YES